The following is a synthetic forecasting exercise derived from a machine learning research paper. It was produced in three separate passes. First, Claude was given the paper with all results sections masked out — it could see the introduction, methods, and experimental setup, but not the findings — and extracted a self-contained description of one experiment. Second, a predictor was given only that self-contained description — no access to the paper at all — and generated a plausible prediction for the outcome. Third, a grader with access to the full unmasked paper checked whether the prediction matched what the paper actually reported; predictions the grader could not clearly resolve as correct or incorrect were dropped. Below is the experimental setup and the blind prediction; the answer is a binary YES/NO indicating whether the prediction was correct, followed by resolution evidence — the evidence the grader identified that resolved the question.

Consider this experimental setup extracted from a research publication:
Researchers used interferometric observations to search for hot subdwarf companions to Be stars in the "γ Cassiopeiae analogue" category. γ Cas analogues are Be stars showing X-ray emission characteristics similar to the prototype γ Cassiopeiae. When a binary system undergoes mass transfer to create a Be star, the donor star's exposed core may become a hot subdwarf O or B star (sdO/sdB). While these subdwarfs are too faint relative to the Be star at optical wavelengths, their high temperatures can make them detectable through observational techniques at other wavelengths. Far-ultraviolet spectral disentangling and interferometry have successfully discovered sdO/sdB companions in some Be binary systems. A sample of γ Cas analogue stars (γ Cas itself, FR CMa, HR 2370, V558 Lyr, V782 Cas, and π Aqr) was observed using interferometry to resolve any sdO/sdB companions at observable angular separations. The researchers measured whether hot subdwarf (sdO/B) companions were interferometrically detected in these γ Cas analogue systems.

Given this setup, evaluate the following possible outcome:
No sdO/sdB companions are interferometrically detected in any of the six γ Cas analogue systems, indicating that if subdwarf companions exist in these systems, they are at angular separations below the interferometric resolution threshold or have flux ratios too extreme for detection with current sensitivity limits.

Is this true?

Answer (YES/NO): NO